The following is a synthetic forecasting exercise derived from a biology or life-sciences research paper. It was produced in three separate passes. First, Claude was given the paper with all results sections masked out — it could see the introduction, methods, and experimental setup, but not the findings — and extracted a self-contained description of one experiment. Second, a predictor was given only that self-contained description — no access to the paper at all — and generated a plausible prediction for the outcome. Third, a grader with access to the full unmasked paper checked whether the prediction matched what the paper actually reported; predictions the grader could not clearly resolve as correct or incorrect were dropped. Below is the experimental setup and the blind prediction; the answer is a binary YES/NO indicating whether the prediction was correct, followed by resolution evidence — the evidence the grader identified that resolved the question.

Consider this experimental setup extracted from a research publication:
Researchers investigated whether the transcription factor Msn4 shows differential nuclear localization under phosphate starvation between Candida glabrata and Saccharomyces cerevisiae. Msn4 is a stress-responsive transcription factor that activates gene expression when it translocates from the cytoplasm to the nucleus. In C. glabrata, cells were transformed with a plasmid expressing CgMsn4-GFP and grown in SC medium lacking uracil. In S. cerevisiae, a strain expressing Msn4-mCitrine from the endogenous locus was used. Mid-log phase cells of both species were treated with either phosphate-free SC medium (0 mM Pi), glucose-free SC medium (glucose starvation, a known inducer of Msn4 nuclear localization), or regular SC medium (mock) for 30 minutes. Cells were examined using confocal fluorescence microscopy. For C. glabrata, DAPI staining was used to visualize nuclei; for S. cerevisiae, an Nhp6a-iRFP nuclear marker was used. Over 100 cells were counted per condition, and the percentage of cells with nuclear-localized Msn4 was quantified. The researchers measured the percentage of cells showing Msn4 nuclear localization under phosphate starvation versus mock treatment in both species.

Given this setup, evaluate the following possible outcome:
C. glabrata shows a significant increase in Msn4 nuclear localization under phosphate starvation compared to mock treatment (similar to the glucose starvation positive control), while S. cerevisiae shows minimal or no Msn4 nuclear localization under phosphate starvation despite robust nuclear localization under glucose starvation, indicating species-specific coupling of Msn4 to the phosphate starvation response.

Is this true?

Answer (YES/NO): YES